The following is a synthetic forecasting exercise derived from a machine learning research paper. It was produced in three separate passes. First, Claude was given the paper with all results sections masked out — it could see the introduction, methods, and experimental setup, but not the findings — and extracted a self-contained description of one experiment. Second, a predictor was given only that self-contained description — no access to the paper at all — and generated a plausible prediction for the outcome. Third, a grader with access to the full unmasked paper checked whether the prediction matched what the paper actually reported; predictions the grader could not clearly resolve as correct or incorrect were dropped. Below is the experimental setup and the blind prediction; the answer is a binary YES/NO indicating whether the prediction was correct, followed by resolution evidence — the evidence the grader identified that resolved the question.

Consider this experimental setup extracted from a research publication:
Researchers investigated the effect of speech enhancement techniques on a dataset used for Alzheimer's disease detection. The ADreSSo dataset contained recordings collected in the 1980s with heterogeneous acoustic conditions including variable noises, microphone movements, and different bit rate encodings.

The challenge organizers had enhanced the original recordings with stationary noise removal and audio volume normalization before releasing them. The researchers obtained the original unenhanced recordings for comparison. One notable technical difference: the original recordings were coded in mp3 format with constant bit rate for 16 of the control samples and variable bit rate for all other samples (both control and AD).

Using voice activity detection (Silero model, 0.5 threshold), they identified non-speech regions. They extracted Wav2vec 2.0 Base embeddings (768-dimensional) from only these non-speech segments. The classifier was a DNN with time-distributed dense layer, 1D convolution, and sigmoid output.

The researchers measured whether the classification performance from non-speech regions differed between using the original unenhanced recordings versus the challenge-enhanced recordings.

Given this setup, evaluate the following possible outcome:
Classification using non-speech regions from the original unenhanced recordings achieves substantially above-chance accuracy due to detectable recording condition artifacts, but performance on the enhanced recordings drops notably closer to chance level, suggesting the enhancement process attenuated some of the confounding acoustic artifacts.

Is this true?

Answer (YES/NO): NO